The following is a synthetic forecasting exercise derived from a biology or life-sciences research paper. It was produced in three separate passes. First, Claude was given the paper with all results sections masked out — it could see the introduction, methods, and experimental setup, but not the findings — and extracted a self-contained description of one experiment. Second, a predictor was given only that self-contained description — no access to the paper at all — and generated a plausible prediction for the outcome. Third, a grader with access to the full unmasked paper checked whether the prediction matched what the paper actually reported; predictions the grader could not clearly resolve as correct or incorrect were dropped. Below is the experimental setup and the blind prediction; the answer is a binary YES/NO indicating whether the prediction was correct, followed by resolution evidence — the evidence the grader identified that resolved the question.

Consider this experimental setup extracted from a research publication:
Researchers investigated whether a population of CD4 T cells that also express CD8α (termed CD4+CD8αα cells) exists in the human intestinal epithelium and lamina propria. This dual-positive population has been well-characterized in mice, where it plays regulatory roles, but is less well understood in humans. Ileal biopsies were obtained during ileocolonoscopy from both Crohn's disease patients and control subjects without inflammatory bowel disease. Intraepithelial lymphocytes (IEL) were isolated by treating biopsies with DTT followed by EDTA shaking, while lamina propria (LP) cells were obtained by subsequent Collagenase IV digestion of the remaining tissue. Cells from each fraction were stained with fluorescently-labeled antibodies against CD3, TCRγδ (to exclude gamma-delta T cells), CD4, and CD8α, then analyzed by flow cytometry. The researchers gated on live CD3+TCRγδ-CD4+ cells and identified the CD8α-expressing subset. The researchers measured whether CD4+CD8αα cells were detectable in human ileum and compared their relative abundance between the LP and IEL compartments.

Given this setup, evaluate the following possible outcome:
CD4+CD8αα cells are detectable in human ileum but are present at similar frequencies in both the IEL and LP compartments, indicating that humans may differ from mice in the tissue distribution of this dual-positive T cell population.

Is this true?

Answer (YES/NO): YES